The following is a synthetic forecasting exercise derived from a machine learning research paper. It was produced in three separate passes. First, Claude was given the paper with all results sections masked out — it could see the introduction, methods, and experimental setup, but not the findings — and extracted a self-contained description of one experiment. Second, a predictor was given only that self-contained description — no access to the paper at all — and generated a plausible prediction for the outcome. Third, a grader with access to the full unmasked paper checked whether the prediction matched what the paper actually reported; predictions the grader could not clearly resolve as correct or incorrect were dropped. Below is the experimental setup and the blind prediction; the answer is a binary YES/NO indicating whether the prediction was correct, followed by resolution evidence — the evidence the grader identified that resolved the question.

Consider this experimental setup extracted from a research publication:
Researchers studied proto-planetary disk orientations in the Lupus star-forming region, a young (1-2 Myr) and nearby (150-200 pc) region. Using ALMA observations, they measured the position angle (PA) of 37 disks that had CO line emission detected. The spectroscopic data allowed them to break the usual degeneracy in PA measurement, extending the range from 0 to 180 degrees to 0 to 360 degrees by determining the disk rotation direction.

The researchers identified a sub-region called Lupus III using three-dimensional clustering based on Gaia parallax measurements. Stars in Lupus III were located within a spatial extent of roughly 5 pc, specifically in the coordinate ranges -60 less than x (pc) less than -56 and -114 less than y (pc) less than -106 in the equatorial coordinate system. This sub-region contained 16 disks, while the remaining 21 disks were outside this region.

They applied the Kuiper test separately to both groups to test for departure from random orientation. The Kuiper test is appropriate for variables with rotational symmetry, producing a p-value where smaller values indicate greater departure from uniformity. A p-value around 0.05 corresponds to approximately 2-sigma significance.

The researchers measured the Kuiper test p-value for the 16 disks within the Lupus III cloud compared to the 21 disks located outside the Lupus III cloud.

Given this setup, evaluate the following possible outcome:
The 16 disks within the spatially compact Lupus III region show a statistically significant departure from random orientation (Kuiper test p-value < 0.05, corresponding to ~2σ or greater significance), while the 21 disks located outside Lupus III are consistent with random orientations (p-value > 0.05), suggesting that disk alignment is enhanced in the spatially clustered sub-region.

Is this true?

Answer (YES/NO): YES